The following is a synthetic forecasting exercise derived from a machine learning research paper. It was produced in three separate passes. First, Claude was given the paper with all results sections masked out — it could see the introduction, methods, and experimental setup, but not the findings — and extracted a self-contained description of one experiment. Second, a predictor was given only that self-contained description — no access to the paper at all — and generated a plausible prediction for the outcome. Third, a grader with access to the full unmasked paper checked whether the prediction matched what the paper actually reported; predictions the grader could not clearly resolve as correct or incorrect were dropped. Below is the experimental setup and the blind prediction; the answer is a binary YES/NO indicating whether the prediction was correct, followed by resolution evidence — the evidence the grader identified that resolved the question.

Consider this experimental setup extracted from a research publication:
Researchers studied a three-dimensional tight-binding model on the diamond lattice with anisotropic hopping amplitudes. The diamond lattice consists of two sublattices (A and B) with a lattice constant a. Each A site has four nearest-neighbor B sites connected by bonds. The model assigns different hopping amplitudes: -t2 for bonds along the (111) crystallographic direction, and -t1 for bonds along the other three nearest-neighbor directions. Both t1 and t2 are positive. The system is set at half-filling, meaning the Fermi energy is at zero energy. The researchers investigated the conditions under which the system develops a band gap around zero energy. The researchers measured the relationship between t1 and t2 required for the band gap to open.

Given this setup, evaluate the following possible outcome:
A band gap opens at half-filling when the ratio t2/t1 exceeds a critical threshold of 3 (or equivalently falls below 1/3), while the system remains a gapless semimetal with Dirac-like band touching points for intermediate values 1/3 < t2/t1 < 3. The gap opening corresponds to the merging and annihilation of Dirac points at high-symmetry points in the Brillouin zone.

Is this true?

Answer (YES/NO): NO